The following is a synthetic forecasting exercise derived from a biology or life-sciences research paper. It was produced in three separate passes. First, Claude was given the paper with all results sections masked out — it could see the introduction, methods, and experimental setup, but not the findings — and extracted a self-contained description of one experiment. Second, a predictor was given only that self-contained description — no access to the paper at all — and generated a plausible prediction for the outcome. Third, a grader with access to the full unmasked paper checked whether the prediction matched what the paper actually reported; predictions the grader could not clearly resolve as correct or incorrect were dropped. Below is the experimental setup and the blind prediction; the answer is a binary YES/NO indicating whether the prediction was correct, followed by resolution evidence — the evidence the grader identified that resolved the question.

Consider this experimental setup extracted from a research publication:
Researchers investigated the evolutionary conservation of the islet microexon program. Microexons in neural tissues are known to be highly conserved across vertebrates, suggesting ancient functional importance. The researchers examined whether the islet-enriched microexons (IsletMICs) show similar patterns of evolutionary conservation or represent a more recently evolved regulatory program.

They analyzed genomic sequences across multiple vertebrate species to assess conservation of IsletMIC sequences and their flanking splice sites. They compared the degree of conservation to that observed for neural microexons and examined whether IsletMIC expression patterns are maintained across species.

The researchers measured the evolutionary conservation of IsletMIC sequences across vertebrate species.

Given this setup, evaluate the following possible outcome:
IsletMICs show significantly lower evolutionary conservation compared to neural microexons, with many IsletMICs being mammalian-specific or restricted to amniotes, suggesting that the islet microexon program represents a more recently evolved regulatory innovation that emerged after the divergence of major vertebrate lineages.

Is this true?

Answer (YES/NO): NO